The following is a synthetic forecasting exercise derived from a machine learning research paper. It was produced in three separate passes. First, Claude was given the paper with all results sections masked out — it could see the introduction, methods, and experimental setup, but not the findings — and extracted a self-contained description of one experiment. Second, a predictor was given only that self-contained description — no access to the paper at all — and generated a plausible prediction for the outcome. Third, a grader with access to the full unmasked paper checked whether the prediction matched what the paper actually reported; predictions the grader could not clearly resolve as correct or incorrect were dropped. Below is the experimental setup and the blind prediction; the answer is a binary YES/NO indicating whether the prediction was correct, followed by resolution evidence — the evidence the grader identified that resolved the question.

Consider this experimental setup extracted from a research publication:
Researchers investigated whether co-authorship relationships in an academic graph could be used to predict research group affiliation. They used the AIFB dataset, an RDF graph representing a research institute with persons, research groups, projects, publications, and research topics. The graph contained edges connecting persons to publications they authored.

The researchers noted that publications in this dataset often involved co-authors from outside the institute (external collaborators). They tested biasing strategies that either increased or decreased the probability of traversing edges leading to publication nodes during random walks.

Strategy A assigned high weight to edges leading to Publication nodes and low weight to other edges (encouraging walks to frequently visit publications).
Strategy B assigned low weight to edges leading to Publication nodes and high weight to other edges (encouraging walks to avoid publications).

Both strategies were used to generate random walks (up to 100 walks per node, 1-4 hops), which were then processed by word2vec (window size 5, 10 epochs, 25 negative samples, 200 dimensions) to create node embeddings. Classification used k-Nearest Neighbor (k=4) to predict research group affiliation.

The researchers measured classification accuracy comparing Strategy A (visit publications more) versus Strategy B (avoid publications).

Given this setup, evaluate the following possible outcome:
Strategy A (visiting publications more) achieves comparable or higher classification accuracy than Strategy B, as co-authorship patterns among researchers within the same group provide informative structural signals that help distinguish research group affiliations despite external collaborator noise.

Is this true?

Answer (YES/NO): NO